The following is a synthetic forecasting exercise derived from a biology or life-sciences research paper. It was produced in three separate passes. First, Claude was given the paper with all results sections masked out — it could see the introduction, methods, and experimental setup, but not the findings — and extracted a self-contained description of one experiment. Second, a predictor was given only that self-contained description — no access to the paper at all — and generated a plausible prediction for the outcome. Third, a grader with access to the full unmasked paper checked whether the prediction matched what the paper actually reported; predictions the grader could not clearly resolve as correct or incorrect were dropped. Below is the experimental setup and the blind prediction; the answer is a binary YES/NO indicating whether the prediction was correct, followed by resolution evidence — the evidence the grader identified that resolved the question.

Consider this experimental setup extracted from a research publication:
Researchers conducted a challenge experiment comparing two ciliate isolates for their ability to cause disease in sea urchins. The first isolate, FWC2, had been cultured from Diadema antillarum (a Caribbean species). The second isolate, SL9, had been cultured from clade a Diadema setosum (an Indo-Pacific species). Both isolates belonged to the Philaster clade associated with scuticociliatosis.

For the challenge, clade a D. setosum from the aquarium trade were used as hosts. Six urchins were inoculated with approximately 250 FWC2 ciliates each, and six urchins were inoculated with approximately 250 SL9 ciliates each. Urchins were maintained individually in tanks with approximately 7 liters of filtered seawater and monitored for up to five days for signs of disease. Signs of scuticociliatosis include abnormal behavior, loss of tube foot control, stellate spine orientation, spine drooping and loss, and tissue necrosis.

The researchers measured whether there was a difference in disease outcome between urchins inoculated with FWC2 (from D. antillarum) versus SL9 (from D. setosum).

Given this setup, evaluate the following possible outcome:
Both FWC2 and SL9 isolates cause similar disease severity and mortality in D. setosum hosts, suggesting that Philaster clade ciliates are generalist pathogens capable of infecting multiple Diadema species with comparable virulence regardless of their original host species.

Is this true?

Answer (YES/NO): YES